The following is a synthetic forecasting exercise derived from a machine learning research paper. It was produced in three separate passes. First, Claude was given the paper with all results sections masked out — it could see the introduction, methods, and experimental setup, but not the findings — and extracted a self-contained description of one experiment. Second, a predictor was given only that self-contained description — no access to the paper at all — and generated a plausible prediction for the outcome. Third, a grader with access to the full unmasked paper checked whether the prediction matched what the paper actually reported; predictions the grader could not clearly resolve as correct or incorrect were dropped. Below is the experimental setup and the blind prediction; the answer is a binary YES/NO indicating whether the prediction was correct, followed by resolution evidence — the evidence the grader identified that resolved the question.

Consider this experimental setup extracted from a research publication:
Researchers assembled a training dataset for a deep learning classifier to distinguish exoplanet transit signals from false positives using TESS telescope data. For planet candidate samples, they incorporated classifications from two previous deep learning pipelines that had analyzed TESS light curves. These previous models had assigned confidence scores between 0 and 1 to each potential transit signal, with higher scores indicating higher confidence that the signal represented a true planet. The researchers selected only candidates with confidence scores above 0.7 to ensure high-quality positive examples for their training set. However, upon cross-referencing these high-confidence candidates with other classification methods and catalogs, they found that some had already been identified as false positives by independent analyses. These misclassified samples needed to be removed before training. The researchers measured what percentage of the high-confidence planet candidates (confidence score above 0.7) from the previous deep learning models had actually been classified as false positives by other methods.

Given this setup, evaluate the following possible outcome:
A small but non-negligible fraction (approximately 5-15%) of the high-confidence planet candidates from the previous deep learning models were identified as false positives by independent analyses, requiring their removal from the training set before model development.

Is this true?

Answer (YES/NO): NO